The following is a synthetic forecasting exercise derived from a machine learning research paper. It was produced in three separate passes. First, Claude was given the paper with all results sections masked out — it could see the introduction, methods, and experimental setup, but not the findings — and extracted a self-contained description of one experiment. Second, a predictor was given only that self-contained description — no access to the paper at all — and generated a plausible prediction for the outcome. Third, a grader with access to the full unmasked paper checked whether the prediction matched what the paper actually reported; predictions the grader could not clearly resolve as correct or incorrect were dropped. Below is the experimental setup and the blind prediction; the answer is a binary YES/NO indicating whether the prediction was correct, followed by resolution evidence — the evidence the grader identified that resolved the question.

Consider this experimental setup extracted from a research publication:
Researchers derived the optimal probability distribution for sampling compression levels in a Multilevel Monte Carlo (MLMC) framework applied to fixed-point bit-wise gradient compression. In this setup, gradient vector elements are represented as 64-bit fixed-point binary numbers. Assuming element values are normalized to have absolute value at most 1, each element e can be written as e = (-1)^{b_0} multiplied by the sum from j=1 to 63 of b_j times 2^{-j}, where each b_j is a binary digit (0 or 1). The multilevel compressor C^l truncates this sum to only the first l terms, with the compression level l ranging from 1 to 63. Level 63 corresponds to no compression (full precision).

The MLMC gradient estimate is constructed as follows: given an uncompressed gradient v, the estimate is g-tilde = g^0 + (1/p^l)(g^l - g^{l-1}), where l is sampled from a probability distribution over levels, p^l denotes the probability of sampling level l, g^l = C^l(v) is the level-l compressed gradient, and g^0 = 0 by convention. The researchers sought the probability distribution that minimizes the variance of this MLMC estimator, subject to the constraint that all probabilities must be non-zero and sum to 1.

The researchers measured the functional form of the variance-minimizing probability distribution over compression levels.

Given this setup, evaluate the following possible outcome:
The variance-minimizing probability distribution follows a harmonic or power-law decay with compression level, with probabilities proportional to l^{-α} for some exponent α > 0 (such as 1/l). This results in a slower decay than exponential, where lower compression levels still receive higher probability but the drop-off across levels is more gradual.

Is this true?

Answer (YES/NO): NO